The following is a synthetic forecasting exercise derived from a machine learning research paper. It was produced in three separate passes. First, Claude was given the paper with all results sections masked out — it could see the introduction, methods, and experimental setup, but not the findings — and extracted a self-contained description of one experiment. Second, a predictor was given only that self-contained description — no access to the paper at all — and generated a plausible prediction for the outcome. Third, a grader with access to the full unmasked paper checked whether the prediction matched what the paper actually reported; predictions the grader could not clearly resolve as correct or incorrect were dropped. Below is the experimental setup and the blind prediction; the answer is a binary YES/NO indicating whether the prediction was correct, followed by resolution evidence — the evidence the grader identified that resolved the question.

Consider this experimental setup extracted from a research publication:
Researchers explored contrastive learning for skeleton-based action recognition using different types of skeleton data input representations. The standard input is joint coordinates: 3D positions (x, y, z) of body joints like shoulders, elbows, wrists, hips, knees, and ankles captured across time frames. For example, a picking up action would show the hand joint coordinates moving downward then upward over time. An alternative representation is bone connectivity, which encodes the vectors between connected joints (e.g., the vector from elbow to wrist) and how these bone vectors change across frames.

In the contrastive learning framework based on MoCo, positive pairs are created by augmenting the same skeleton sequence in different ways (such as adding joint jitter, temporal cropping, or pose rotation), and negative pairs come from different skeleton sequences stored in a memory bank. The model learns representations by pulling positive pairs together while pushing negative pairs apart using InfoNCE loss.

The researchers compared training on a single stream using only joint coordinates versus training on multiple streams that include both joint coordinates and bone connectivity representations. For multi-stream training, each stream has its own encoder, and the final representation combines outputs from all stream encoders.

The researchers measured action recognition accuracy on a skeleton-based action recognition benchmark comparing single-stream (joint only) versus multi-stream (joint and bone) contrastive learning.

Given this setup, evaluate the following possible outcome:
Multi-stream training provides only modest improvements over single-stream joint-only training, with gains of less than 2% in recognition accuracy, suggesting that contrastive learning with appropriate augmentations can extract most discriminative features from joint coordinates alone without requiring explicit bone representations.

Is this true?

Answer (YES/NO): NO